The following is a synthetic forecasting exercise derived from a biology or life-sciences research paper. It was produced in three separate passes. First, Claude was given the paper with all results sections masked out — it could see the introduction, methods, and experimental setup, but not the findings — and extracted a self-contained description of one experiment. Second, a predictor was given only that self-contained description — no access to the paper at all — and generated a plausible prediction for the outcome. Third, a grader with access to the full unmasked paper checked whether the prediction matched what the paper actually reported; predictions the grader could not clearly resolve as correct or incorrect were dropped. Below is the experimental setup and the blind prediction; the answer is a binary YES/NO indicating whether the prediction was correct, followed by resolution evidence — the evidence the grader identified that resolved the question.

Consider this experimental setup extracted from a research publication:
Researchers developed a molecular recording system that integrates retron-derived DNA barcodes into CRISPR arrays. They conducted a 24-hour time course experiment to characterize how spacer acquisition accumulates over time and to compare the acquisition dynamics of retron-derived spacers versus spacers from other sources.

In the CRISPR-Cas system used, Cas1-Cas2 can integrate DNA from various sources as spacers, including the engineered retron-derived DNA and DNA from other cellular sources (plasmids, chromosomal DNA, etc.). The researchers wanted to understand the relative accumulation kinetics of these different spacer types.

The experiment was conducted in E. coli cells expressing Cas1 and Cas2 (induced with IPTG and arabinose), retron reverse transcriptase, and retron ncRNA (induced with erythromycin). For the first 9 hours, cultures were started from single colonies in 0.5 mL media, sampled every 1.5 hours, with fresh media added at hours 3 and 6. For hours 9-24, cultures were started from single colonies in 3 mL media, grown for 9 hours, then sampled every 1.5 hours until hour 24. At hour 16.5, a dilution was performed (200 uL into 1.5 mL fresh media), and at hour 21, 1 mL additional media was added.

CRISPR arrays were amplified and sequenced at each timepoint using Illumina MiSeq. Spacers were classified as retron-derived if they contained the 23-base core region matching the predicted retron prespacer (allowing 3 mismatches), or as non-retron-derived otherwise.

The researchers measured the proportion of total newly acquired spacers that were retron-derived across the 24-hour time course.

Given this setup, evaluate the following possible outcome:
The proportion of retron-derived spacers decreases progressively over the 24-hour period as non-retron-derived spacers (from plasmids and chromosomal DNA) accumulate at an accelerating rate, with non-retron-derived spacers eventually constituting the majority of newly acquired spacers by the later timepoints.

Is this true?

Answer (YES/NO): NO